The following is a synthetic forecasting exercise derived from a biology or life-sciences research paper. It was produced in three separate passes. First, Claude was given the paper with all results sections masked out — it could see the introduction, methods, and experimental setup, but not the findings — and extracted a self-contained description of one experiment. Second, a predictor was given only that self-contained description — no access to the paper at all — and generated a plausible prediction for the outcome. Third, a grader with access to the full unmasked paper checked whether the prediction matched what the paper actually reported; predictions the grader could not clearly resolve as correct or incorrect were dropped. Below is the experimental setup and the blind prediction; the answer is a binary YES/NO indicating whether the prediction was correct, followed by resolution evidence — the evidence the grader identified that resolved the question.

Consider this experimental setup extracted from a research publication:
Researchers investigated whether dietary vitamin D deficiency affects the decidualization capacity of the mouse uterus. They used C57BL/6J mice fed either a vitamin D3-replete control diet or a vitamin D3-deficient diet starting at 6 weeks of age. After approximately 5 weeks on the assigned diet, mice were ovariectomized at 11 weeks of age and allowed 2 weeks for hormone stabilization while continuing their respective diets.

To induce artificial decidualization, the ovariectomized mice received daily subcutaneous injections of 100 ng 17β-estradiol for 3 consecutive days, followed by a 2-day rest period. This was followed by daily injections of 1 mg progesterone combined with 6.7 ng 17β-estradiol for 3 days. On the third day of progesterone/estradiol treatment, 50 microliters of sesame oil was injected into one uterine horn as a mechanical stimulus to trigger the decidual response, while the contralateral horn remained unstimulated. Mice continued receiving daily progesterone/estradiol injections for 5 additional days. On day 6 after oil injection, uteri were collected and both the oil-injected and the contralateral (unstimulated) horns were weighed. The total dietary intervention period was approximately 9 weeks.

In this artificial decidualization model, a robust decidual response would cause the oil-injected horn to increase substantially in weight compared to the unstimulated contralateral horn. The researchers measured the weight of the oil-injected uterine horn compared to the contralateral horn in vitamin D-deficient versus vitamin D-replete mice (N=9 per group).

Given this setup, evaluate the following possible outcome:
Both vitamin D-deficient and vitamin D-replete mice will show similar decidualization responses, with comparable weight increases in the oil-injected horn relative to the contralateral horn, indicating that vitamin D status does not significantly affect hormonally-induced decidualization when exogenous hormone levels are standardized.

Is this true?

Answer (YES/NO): NO